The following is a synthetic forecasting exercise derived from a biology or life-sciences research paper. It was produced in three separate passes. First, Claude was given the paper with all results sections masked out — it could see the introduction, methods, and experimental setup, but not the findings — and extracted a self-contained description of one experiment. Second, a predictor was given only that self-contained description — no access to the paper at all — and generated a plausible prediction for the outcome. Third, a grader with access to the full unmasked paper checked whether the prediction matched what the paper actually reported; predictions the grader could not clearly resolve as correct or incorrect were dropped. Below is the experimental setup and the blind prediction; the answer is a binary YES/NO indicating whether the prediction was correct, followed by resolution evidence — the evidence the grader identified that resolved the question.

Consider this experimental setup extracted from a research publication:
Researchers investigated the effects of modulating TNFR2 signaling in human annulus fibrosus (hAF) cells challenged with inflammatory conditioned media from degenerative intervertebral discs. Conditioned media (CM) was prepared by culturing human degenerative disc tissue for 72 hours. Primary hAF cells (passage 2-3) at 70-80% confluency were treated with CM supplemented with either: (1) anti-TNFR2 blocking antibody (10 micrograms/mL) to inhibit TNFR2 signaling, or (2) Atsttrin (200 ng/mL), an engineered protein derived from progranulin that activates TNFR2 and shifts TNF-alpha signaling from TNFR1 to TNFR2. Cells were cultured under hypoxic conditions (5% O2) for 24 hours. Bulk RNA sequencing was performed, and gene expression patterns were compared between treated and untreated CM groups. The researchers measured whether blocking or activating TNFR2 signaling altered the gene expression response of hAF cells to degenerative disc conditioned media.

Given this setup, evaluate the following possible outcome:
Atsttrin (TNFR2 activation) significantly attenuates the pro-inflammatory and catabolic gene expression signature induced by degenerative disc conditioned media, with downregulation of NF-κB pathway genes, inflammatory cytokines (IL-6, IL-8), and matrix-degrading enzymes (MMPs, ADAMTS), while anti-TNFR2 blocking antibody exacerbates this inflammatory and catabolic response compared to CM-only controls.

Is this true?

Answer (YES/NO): NO